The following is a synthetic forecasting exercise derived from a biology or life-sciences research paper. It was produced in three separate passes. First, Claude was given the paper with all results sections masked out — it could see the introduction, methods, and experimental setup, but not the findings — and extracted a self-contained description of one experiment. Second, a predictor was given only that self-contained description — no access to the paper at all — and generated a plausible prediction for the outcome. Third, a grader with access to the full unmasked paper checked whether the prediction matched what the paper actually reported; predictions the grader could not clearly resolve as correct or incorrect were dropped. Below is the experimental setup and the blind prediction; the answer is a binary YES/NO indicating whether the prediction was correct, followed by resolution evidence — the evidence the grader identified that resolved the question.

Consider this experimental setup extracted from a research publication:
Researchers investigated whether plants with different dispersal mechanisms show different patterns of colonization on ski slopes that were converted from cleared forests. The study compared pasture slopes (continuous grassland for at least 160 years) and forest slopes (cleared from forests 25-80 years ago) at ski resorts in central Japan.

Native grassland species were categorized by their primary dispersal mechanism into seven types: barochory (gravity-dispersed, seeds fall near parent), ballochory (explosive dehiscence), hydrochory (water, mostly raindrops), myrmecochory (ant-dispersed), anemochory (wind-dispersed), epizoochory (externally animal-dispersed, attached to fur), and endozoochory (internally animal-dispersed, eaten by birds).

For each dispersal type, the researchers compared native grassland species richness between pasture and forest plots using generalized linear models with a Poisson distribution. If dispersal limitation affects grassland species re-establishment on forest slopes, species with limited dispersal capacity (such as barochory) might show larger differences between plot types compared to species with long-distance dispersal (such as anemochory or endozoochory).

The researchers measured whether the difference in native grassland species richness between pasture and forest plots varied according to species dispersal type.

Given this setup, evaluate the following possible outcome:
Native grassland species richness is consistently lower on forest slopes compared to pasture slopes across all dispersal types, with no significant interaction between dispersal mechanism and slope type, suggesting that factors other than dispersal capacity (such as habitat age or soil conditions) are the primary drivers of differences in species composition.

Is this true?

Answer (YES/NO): NO